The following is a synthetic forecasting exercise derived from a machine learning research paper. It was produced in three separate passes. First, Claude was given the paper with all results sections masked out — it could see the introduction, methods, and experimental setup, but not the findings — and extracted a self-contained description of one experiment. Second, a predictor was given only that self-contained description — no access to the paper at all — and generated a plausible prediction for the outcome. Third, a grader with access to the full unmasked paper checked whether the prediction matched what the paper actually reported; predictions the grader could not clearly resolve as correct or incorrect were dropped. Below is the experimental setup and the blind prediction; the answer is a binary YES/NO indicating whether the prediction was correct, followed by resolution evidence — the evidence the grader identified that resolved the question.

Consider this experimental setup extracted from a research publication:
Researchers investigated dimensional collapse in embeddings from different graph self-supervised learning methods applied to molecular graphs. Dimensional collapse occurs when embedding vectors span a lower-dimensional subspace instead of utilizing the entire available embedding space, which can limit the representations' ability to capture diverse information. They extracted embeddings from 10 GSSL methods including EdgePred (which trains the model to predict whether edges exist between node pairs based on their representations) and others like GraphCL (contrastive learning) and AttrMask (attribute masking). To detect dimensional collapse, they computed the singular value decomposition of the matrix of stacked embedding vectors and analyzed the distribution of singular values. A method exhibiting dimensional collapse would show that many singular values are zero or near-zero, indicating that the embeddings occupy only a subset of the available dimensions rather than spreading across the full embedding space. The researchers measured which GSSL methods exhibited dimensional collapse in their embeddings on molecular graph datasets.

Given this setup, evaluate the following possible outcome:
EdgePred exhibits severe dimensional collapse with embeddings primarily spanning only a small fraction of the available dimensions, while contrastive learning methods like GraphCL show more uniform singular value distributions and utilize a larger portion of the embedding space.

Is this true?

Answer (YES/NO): YES